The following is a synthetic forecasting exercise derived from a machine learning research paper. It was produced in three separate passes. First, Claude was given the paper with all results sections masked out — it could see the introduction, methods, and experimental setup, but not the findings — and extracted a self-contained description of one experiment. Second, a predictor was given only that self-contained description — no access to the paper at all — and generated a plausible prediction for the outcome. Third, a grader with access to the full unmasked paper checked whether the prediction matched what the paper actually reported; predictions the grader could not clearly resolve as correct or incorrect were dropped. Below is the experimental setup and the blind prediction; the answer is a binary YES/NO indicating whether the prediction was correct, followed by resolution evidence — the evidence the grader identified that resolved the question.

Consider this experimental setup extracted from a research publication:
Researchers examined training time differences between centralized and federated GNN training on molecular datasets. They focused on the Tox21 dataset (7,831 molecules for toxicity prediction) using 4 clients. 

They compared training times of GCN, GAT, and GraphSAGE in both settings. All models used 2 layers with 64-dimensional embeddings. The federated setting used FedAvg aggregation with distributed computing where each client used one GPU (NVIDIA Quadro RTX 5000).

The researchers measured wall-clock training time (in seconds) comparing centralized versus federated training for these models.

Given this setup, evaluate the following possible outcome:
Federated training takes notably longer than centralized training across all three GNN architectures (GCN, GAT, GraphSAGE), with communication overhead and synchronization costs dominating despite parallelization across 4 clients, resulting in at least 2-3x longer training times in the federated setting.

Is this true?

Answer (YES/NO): NO